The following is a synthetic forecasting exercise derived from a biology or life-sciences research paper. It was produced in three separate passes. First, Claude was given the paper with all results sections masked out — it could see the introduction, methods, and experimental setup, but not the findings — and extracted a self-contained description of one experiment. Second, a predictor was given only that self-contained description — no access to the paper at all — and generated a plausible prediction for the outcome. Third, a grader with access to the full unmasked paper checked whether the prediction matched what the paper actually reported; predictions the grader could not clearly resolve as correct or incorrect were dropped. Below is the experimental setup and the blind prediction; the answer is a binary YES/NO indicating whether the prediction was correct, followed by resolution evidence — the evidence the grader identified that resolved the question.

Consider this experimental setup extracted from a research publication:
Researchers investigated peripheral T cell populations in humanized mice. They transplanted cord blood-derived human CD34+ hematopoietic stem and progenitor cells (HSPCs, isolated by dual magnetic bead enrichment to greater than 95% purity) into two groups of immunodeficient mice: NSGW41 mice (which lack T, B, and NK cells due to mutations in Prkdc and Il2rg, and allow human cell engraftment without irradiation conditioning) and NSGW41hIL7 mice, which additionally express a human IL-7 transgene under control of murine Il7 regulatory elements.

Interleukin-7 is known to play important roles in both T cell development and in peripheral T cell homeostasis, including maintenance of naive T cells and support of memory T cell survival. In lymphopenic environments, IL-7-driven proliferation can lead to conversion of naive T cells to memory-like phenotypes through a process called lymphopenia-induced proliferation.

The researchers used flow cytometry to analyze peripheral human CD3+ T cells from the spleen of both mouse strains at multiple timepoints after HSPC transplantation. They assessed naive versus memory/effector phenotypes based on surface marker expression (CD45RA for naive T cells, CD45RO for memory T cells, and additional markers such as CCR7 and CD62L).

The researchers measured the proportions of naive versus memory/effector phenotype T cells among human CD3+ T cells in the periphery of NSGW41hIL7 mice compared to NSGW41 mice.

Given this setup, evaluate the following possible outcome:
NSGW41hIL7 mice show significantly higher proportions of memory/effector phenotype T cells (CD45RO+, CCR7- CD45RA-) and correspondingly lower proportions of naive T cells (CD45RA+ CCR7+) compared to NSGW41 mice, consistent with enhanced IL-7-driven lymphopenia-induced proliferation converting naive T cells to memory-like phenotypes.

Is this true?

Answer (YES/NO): NO